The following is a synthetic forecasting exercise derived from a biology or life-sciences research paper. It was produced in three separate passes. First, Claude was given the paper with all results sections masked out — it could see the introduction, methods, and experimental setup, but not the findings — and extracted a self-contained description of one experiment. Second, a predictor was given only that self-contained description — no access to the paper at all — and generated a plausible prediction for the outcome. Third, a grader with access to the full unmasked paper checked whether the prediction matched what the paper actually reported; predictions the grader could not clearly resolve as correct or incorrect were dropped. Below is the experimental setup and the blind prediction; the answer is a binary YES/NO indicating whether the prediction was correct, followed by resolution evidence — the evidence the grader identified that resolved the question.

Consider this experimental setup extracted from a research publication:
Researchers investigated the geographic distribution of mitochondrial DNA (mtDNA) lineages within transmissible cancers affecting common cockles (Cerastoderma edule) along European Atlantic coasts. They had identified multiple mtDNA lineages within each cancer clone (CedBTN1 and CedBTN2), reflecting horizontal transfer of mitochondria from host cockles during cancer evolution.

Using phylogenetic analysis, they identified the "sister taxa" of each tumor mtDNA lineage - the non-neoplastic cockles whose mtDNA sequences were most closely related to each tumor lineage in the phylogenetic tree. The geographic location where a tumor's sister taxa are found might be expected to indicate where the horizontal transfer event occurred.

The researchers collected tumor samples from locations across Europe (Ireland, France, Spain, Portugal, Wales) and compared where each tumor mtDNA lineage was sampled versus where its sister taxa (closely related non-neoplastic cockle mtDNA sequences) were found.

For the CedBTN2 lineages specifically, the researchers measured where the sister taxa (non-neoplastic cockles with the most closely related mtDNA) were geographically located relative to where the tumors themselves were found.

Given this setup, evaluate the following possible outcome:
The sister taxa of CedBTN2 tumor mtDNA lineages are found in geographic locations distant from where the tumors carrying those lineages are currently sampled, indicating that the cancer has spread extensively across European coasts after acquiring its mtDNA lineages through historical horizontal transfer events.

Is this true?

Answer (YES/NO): YES